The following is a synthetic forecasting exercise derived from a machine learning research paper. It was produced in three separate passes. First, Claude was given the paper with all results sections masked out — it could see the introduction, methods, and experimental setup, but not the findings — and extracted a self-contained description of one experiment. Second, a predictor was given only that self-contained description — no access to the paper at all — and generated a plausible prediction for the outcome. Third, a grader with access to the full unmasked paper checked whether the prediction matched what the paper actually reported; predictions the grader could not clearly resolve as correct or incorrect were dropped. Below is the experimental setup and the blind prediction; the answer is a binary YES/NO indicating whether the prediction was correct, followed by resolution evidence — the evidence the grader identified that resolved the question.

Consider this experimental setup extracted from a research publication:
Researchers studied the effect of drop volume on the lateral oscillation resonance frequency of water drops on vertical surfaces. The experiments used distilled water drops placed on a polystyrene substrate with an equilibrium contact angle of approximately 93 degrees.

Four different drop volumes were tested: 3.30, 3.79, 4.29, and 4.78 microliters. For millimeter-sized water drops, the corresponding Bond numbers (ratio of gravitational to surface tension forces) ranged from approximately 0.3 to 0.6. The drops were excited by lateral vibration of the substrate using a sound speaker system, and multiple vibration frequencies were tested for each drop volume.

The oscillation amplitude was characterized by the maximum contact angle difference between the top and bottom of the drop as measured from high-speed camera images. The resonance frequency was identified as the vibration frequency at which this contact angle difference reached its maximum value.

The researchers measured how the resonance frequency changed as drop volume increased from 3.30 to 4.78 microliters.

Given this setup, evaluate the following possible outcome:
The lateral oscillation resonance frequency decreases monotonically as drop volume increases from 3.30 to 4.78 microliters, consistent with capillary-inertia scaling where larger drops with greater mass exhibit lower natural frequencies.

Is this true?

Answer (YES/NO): YES